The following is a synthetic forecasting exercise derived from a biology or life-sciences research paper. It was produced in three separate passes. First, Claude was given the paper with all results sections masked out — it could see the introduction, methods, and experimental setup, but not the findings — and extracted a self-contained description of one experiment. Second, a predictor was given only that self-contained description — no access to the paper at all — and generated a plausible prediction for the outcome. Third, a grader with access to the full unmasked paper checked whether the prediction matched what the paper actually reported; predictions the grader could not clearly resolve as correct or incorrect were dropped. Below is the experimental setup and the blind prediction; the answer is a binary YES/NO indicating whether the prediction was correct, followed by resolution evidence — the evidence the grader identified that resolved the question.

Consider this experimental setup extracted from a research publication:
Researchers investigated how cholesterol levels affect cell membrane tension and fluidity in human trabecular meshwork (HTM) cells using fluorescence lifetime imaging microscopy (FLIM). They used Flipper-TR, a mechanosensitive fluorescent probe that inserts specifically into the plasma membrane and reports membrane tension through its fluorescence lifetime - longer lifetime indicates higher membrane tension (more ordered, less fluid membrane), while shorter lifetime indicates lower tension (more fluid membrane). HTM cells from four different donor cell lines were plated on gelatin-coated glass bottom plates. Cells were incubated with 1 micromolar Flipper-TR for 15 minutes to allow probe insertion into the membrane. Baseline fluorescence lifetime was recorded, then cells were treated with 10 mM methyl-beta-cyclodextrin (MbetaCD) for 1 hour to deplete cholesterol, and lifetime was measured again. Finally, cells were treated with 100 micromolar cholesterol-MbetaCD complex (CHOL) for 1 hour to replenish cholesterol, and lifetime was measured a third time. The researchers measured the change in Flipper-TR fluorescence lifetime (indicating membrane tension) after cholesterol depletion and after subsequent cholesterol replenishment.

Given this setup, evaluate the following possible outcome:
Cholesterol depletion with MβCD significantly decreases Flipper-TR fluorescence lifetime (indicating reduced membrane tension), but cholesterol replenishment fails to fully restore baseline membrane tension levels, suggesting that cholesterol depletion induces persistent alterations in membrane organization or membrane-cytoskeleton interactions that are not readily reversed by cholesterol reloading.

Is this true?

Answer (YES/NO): YES